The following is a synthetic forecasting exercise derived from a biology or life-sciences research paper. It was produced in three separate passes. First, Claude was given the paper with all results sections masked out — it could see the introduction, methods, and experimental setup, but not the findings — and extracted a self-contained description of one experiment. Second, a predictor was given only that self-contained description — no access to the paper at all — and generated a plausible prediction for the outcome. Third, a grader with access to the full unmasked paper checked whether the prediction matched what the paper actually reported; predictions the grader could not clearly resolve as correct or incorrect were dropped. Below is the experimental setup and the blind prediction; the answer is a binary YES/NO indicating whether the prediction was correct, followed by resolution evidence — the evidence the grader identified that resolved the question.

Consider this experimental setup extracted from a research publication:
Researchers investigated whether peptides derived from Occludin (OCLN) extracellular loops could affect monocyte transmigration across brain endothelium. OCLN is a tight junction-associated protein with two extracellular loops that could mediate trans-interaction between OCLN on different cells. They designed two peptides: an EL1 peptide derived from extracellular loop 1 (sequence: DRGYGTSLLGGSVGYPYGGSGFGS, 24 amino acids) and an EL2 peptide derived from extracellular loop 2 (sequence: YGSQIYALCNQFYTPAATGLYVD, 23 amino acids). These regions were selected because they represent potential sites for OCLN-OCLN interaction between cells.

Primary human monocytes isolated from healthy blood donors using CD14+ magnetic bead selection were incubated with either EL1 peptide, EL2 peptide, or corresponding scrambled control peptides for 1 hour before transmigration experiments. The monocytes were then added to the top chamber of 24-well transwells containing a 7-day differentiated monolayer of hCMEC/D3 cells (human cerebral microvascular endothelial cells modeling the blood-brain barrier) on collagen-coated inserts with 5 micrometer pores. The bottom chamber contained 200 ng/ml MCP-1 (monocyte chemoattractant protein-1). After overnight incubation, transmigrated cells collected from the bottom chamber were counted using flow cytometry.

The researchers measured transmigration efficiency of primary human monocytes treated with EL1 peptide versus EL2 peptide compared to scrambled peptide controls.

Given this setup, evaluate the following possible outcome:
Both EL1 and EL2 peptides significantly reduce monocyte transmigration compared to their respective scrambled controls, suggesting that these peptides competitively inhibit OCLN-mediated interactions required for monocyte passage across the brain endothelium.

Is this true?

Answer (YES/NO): NO